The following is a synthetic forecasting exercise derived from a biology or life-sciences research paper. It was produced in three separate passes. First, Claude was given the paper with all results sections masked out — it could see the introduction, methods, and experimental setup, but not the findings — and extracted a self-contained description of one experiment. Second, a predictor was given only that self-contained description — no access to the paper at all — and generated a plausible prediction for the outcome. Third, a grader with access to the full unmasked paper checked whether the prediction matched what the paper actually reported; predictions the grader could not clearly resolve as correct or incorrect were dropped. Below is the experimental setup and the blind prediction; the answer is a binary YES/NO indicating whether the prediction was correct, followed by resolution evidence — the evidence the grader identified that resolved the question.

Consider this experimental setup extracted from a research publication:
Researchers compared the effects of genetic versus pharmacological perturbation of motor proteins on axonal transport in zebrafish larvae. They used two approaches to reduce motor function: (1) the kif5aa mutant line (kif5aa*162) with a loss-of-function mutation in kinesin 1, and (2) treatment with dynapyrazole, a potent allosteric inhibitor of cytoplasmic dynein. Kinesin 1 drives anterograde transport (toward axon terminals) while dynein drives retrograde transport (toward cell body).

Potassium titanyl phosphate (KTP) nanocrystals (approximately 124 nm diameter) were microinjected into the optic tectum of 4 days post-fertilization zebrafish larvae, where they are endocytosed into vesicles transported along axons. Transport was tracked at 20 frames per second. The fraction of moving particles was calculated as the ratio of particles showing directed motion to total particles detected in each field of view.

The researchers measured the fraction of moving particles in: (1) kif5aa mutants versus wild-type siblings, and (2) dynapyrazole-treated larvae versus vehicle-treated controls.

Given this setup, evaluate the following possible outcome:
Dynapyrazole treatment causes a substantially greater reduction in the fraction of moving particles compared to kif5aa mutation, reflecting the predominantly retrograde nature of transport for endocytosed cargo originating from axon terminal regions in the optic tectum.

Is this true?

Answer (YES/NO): YES